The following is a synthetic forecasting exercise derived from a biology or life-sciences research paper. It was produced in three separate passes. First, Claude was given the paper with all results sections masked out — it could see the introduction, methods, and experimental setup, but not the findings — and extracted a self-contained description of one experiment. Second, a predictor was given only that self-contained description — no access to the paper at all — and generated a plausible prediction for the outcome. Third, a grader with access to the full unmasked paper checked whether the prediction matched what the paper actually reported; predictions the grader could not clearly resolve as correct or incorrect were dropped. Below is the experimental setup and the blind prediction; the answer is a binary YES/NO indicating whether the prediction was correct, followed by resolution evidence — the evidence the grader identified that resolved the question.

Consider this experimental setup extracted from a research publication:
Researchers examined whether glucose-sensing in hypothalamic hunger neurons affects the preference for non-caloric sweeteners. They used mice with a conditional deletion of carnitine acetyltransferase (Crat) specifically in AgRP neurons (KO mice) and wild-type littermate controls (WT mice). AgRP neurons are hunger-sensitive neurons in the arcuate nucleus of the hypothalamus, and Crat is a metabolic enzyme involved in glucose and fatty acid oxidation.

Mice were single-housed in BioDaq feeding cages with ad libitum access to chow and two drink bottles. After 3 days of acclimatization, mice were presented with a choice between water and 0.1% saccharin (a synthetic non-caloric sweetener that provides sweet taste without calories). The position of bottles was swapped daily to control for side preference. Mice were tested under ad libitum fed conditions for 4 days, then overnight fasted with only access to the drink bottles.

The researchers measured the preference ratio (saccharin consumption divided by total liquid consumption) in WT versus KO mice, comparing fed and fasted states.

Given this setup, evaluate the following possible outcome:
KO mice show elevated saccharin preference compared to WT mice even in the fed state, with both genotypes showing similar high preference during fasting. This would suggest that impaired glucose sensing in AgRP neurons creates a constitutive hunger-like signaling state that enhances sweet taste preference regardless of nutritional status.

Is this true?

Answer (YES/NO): NO